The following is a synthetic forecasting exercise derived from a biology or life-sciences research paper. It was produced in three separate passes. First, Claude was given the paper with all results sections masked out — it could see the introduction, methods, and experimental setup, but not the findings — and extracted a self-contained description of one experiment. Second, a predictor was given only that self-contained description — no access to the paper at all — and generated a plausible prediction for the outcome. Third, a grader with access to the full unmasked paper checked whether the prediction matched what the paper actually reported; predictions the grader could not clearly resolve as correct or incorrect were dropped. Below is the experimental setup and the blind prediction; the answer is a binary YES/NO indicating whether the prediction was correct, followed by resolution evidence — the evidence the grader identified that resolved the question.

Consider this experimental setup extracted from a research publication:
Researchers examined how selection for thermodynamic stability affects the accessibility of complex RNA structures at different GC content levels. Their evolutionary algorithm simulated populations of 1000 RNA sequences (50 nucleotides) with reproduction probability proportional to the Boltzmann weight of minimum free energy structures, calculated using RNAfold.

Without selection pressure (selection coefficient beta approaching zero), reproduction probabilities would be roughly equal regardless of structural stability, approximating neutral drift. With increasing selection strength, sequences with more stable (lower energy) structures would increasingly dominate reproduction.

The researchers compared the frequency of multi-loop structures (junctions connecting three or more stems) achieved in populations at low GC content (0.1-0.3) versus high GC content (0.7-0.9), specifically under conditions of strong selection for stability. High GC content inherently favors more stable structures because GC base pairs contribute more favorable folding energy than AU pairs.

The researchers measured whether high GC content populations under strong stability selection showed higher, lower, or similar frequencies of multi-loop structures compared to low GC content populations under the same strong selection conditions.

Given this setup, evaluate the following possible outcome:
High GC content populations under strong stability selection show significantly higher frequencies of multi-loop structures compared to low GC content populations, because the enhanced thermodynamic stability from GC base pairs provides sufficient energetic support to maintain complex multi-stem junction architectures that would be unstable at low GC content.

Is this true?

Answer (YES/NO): YES